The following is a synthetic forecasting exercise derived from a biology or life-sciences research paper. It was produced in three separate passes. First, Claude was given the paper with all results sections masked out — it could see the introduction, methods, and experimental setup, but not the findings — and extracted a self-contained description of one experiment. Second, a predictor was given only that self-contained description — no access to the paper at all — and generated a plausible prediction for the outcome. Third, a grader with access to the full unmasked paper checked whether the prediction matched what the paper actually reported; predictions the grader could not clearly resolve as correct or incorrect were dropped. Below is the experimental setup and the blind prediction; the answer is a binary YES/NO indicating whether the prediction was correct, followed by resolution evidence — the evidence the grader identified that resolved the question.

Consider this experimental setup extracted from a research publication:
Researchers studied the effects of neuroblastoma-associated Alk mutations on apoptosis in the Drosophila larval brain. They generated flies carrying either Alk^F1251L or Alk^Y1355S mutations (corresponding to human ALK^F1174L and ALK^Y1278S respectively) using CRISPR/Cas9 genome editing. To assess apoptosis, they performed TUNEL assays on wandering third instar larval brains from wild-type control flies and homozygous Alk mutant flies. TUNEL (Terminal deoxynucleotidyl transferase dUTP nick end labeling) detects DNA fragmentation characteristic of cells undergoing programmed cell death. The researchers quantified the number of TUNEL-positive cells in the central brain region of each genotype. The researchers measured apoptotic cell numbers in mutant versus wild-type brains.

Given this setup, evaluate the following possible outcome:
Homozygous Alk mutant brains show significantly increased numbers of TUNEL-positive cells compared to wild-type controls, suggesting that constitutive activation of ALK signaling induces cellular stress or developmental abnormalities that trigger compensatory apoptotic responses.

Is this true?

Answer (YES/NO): NO